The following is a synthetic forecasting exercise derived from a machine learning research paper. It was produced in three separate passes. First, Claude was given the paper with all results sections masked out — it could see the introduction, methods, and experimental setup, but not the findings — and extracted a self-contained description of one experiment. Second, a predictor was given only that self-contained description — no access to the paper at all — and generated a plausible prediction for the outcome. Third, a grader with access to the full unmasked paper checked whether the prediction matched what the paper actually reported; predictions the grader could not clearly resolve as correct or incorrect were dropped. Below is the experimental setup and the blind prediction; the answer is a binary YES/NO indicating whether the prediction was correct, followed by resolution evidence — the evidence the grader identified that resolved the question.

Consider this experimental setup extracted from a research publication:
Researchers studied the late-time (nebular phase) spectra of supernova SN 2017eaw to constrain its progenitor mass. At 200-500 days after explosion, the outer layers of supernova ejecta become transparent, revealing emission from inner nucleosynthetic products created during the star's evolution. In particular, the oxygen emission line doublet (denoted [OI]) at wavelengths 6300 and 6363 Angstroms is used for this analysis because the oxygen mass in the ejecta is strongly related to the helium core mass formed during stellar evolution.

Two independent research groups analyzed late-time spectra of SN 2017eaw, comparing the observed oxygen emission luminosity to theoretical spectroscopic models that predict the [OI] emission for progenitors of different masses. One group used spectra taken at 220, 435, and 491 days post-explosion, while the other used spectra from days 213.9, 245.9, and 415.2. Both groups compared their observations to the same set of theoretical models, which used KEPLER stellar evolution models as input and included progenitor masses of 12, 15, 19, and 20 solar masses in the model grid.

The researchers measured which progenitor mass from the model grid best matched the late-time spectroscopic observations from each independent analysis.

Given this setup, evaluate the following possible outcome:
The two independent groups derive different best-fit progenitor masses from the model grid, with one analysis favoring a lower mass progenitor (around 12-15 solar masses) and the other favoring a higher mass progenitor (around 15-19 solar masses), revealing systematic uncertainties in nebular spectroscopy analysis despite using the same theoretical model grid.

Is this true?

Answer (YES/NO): NO